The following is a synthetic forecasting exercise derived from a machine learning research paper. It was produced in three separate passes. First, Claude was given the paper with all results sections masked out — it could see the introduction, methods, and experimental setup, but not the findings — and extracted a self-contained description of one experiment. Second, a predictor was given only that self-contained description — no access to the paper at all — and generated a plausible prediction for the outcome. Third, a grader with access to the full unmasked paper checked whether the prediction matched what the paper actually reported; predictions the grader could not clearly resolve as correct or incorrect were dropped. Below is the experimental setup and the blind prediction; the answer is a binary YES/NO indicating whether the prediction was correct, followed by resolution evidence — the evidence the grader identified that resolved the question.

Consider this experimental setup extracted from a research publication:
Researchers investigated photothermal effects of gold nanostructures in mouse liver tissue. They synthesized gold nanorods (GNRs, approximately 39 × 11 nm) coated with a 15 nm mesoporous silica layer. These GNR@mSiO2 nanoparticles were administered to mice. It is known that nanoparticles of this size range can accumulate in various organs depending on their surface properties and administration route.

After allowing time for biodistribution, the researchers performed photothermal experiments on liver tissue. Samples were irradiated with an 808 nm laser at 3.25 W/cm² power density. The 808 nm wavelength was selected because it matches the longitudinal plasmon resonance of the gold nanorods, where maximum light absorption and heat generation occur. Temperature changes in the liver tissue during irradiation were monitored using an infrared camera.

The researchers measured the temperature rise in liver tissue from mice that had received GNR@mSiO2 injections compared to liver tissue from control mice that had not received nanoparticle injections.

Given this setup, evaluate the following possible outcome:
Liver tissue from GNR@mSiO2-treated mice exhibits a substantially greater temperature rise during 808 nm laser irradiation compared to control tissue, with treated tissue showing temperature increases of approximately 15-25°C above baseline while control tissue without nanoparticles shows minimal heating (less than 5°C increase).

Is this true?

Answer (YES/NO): NO